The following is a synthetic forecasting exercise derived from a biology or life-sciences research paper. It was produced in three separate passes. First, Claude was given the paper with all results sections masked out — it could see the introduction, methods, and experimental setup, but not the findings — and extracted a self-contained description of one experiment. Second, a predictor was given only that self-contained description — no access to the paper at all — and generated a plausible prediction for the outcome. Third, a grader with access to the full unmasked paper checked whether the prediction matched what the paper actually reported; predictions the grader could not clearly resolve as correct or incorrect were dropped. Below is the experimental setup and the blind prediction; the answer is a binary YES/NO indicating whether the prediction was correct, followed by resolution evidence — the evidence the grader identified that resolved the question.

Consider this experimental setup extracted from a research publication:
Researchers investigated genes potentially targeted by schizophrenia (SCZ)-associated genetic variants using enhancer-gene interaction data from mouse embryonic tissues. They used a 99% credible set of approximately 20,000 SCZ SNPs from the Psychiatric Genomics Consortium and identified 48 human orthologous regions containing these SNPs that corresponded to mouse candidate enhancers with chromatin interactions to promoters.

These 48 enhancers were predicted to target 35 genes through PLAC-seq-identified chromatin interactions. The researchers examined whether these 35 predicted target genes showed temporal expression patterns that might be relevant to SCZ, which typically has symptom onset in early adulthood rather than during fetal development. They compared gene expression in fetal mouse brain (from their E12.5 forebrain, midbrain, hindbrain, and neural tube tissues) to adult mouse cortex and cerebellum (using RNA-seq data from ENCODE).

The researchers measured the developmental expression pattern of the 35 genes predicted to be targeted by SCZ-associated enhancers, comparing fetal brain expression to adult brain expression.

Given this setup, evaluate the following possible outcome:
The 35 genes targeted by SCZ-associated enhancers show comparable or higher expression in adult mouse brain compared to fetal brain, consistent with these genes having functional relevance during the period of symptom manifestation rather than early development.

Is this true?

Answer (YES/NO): NO